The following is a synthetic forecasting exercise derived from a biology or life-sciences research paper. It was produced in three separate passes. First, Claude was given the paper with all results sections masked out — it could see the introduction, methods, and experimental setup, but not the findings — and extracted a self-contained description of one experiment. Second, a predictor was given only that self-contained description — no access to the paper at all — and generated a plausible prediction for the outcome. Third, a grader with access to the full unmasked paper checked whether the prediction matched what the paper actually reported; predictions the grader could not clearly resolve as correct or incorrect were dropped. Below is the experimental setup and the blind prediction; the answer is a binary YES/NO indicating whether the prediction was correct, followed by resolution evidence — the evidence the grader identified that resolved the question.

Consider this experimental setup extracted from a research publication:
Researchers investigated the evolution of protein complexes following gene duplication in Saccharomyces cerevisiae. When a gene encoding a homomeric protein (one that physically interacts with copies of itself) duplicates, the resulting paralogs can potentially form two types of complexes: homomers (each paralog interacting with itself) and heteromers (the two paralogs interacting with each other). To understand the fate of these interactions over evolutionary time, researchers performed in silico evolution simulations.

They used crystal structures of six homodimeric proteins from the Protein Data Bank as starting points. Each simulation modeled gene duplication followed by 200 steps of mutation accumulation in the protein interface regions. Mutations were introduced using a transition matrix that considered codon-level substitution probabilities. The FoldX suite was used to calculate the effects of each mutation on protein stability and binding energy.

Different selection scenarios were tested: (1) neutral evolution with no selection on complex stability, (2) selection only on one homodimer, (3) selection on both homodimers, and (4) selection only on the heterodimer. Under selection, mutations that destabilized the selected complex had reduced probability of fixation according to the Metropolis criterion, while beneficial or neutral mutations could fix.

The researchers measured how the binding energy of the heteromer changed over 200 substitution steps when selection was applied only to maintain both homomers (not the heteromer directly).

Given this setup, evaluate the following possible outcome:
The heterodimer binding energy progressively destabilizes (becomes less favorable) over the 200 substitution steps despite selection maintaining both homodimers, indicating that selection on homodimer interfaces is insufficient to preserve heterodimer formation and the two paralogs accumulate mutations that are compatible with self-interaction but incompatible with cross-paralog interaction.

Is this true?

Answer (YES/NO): NO